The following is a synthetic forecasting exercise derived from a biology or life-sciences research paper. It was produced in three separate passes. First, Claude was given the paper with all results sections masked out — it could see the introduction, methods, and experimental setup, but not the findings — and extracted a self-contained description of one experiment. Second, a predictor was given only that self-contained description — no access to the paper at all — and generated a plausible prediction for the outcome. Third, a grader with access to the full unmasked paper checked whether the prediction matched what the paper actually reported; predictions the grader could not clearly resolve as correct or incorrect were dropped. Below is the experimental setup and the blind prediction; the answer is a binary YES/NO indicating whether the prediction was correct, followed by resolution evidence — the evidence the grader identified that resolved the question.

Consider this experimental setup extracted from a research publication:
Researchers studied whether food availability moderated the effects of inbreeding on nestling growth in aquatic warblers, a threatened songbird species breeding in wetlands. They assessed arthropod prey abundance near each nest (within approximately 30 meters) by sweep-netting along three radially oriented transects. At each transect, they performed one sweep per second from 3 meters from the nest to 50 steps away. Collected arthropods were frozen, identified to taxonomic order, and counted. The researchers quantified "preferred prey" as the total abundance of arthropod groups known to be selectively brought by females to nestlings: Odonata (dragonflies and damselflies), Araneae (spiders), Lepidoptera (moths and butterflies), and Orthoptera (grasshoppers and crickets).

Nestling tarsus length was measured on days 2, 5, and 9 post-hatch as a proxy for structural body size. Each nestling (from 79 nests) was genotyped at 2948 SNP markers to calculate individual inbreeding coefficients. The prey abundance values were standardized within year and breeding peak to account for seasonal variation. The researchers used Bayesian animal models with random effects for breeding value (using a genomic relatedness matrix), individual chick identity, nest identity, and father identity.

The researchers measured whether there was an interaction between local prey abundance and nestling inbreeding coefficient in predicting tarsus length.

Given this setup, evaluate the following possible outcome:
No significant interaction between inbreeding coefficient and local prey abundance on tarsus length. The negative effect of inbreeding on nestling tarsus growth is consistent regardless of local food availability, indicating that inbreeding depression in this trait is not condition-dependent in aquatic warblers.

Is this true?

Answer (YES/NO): NO